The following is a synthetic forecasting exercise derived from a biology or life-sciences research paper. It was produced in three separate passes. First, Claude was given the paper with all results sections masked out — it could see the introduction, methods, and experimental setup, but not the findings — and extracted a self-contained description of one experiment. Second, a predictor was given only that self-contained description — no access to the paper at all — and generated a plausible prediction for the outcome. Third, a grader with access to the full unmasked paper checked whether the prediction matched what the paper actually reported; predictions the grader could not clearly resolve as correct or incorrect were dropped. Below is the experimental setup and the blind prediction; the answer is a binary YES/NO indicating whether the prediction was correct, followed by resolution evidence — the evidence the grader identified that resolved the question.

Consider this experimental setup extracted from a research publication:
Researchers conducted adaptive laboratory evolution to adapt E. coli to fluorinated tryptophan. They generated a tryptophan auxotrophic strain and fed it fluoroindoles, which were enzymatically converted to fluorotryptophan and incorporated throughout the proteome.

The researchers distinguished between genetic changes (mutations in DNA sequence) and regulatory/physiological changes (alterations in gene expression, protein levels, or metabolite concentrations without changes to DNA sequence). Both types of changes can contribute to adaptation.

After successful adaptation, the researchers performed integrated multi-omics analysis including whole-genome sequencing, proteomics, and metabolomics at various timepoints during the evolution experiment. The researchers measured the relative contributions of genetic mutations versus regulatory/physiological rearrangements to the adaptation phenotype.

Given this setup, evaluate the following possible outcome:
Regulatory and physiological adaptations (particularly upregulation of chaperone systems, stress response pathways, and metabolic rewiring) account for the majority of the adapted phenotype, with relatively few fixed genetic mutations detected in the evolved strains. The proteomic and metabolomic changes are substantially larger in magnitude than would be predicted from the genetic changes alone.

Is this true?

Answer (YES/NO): NO